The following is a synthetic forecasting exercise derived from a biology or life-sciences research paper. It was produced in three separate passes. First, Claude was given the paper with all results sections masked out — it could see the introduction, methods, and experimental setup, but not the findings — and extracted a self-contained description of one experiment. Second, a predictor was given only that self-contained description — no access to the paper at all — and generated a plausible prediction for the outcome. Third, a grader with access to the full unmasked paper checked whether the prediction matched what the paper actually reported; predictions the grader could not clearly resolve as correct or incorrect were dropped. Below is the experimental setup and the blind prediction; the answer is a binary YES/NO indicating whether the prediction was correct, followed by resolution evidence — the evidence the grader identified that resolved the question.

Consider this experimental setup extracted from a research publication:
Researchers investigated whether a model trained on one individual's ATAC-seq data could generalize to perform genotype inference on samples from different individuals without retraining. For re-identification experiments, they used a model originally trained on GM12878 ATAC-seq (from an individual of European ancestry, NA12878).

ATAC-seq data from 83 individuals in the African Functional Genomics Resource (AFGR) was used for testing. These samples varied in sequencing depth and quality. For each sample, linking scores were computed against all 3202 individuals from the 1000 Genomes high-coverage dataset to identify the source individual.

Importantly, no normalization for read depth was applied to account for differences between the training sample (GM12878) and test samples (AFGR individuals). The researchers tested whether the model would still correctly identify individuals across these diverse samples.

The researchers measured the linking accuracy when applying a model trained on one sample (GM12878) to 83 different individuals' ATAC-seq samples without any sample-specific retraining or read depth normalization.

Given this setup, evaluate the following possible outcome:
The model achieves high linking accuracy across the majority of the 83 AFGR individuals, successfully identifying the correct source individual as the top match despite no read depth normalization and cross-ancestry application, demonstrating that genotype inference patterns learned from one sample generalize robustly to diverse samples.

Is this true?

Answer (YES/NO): YES